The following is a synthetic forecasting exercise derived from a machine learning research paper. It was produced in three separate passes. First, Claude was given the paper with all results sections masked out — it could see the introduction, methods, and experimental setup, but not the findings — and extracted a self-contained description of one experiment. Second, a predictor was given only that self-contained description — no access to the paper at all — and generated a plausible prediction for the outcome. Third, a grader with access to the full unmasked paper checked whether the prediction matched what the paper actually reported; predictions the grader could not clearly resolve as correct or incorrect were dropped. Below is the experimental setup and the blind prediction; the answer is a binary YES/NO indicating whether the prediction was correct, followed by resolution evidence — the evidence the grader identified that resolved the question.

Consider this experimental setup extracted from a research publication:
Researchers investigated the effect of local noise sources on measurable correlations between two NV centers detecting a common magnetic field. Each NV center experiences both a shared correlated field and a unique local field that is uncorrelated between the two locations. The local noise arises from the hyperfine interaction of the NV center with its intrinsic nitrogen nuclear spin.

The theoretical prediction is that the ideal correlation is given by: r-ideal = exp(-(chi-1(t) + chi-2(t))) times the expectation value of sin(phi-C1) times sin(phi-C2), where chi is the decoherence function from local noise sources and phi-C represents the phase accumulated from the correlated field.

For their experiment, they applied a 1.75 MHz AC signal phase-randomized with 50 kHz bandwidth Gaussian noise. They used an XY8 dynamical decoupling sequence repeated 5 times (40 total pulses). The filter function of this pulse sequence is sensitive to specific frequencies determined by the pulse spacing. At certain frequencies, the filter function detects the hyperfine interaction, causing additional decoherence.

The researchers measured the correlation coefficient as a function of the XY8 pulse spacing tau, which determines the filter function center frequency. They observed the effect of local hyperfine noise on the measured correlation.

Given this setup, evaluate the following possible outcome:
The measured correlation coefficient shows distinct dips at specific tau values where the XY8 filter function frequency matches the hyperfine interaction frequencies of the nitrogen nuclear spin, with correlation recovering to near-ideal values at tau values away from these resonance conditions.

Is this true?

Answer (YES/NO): YES